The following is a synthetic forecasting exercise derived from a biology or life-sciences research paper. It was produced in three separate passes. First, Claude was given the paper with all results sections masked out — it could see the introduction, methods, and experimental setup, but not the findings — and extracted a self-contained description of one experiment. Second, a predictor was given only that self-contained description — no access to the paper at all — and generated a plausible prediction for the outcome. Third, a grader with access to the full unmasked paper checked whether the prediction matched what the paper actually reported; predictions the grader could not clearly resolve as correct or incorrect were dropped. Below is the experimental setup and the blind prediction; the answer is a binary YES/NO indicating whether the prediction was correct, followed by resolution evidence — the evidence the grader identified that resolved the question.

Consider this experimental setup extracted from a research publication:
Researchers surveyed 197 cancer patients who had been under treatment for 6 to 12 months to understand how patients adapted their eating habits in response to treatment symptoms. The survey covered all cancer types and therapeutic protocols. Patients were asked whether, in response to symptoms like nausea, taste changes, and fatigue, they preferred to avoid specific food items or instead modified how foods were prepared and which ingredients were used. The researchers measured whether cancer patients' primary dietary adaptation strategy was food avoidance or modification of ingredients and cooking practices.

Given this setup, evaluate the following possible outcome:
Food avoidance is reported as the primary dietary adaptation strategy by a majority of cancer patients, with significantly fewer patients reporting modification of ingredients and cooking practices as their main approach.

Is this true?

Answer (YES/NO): NO